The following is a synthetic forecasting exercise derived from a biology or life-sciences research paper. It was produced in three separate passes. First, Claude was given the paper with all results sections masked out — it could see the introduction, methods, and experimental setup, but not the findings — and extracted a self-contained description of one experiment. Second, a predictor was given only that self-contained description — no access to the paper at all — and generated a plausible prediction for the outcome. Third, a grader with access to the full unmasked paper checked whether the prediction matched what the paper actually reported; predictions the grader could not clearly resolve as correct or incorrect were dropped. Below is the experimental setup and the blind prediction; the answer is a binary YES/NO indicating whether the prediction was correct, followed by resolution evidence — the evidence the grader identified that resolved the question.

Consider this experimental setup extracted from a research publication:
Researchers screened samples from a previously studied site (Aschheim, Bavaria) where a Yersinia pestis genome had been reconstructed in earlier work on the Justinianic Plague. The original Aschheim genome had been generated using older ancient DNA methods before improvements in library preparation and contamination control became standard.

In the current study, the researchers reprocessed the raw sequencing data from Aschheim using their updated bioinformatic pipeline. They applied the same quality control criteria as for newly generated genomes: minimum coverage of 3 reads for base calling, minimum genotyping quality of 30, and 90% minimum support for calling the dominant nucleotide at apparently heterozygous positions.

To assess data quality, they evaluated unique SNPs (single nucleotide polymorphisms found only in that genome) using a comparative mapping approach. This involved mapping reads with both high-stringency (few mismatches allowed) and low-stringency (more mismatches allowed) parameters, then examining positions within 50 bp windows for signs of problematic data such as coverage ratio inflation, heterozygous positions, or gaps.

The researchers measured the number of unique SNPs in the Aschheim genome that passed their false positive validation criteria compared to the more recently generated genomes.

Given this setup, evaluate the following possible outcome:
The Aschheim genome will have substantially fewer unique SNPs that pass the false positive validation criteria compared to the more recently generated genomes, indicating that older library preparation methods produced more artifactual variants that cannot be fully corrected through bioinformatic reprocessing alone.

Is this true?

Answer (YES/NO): YES